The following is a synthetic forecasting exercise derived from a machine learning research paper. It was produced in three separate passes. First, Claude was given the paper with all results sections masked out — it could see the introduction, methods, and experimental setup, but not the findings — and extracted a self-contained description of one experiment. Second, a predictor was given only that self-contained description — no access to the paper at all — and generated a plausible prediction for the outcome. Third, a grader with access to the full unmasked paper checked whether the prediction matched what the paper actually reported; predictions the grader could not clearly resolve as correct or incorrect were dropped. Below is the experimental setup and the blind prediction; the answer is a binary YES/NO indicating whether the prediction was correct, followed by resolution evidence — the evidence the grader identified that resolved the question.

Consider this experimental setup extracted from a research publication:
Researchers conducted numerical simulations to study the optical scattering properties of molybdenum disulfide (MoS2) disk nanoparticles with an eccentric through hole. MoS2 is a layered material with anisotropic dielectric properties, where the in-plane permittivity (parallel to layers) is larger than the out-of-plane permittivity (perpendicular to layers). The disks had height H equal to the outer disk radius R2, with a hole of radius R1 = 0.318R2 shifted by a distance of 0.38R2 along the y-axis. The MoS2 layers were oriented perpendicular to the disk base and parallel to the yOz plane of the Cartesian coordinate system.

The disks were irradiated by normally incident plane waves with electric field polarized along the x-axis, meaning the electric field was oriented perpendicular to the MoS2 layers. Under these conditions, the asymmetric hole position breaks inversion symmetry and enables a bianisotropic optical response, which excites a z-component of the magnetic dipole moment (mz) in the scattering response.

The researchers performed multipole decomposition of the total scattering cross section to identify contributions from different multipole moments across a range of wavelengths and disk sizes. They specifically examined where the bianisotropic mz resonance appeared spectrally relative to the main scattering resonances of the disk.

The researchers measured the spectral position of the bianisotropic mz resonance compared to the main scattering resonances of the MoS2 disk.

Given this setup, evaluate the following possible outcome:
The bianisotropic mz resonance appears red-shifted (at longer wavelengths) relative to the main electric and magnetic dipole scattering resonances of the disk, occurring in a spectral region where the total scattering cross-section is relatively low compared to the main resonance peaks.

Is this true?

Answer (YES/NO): YES